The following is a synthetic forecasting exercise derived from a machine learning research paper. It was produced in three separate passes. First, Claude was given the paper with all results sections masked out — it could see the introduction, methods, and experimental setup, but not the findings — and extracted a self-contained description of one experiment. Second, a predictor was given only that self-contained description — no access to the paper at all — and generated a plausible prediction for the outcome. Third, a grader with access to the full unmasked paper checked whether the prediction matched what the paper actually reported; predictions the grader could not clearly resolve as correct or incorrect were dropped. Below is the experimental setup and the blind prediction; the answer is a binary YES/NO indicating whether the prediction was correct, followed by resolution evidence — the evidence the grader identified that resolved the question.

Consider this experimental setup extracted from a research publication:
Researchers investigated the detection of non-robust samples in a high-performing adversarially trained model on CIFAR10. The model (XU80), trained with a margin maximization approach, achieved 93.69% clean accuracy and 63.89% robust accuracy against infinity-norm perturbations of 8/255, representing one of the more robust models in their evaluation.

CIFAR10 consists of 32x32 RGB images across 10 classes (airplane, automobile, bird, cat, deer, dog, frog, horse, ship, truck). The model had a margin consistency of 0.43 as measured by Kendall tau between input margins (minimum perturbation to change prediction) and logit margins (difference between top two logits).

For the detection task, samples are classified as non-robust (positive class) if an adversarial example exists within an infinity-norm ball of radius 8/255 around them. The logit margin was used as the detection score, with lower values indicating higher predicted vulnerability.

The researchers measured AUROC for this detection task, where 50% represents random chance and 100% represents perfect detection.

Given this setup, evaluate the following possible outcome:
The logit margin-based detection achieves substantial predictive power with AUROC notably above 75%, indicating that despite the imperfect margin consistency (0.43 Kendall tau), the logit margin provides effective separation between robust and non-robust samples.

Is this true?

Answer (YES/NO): YES